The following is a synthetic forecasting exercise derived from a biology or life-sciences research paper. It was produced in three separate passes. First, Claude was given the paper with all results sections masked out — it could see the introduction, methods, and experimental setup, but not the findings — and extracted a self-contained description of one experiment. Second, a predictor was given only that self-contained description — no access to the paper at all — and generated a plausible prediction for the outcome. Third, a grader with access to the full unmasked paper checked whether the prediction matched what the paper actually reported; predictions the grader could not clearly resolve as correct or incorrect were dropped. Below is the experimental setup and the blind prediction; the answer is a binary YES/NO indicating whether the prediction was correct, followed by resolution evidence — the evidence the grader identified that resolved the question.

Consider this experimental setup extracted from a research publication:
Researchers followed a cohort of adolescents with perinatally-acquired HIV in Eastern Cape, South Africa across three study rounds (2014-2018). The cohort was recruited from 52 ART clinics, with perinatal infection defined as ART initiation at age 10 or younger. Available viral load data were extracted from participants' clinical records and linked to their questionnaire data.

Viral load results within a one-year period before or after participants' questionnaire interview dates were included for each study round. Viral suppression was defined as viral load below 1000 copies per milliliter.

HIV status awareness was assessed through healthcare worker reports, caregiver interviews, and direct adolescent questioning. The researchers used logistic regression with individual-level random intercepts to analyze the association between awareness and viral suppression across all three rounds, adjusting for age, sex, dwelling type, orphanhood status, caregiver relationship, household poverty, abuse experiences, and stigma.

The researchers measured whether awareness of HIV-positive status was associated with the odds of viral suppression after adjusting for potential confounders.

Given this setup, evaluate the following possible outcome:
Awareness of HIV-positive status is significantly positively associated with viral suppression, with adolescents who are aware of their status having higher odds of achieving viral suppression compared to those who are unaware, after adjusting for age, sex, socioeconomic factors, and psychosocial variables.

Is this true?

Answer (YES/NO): NO